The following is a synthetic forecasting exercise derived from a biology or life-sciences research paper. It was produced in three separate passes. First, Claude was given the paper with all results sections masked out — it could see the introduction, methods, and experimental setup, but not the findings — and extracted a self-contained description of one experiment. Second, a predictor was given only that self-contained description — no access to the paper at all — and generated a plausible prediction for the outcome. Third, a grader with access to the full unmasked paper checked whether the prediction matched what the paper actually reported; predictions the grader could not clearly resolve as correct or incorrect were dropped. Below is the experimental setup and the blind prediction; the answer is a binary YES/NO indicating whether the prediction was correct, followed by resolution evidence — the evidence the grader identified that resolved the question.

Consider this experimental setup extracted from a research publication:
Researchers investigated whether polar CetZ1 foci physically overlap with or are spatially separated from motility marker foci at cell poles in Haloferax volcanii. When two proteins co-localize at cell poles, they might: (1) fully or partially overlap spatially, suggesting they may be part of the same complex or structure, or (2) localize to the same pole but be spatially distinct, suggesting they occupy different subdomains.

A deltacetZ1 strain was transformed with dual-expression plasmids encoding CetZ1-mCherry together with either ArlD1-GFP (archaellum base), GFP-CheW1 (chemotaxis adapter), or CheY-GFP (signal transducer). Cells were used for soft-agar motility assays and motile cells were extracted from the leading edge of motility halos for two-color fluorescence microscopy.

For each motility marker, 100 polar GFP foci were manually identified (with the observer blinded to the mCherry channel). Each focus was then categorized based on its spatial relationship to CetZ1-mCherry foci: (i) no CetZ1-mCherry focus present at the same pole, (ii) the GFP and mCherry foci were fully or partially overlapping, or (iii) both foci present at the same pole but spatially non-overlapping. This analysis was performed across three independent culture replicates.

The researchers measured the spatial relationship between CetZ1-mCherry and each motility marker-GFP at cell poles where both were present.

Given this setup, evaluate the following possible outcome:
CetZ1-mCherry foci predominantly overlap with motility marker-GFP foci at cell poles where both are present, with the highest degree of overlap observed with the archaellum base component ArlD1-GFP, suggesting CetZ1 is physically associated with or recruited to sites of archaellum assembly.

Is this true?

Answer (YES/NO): NO